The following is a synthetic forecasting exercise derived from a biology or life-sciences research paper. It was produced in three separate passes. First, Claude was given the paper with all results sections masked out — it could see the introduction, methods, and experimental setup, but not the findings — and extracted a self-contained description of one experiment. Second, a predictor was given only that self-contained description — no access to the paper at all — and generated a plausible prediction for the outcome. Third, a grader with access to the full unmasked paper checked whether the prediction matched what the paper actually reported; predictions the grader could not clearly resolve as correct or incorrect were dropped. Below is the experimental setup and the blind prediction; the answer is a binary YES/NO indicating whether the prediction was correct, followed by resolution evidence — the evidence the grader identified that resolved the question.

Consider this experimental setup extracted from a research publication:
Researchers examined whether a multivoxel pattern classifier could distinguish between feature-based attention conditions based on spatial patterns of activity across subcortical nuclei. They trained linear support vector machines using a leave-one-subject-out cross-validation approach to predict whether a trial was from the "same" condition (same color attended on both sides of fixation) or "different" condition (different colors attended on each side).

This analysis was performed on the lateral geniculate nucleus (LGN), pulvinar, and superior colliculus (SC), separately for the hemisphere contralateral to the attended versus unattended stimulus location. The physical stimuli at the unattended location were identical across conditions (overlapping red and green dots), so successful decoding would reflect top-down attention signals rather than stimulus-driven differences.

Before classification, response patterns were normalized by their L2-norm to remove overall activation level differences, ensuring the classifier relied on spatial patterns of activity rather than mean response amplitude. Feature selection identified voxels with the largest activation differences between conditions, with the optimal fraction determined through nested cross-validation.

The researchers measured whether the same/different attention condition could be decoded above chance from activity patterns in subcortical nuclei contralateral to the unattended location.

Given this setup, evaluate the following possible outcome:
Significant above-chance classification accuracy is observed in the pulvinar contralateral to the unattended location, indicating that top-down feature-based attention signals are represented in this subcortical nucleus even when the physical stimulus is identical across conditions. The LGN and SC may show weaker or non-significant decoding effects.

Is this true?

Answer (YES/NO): NO